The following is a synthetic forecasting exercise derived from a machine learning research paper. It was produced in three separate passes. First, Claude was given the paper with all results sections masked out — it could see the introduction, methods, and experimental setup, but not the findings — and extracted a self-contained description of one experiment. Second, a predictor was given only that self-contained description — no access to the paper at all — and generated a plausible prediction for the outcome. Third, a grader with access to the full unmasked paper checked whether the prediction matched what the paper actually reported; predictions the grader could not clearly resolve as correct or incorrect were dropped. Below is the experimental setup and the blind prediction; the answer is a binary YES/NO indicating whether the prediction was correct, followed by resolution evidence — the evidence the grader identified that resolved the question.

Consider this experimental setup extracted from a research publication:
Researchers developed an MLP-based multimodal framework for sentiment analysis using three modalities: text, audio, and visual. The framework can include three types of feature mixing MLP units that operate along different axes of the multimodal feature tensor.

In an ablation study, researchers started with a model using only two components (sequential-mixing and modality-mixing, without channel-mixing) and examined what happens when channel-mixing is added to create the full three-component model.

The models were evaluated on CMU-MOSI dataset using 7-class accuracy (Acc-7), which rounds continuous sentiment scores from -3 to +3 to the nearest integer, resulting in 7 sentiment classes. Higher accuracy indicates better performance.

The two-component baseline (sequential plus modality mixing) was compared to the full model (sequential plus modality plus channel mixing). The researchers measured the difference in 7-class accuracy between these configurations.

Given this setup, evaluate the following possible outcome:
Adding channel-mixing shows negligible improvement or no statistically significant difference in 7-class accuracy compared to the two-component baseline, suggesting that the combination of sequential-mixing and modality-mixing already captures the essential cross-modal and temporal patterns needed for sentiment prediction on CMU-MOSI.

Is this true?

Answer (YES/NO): NO